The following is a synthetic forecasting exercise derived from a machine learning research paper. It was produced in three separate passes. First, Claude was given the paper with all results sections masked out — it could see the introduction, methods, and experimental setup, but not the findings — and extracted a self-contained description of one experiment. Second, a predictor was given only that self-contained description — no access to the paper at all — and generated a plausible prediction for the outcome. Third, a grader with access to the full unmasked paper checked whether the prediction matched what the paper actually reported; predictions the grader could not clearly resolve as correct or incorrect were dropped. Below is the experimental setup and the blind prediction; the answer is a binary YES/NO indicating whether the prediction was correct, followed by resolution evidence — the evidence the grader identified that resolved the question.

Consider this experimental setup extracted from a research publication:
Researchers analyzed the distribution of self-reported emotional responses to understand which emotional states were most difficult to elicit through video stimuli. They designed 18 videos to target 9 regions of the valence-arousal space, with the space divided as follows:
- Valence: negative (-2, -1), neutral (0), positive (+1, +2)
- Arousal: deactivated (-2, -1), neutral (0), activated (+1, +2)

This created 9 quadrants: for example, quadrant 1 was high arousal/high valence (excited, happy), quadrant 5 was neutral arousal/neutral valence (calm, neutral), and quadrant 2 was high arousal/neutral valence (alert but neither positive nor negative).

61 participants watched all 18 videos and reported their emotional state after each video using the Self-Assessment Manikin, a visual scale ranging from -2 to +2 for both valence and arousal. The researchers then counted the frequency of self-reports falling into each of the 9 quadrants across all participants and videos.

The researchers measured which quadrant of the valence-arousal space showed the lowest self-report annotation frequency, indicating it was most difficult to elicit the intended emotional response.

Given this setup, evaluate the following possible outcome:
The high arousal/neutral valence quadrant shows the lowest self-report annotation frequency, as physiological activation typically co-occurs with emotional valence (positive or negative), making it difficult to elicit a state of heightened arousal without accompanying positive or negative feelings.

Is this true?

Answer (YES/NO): YES